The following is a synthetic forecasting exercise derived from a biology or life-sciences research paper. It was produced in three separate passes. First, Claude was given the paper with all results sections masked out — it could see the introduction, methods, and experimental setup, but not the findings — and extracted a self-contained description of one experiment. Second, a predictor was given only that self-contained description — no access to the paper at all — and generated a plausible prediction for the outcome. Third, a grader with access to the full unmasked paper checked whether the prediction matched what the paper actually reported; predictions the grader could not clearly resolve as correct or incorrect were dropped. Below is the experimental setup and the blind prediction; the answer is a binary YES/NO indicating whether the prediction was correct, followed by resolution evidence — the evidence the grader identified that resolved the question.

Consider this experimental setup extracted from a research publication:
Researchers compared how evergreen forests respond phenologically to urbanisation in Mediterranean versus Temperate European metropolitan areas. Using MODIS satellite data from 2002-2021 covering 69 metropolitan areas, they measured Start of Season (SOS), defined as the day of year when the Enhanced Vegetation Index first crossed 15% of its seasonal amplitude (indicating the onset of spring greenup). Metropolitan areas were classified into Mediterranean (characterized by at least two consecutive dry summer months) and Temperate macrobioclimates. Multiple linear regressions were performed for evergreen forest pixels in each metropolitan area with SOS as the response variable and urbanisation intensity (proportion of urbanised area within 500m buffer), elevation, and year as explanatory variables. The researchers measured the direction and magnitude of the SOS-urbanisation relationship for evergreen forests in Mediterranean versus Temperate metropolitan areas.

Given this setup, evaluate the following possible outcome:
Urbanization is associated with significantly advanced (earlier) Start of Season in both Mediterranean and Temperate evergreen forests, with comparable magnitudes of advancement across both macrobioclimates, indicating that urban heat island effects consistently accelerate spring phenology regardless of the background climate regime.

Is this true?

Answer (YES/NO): NO